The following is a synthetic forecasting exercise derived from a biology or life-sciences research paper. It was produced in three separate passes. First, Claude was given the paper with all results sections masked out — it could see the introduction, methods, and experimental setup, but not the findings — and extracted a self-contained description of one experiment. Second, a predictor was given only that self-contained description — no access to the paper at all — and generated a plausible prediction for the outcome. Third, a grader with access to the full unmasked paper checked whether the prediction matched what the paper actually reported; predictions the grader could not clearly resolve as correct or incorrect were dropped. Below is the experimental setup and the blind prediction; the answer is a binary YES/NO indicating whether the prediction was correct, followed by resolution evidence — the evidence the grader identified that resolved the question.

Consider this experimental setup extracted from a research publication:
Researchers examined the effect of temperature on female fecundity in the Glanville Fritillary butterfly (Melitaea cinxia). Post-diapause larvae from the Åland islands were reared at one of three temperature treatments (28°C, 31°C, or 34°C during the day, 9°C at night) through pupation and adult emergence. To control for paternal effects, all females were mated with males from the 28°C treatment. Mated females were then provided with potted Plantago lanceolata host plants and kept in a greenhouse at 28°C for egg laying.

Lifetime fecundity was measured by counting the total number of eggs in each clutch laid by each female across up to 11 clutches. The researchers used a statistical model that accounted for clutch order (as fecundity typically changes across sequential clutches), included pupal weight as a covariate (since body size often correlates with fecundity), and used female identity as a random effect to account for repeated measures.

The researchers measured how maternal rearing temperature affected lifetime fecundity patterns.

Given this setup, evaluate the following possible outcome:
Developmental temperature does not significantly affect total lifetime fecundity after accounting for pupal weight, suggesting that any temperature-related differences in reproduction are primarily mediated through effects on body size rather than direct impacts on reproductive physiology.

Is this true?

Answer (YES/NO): NO